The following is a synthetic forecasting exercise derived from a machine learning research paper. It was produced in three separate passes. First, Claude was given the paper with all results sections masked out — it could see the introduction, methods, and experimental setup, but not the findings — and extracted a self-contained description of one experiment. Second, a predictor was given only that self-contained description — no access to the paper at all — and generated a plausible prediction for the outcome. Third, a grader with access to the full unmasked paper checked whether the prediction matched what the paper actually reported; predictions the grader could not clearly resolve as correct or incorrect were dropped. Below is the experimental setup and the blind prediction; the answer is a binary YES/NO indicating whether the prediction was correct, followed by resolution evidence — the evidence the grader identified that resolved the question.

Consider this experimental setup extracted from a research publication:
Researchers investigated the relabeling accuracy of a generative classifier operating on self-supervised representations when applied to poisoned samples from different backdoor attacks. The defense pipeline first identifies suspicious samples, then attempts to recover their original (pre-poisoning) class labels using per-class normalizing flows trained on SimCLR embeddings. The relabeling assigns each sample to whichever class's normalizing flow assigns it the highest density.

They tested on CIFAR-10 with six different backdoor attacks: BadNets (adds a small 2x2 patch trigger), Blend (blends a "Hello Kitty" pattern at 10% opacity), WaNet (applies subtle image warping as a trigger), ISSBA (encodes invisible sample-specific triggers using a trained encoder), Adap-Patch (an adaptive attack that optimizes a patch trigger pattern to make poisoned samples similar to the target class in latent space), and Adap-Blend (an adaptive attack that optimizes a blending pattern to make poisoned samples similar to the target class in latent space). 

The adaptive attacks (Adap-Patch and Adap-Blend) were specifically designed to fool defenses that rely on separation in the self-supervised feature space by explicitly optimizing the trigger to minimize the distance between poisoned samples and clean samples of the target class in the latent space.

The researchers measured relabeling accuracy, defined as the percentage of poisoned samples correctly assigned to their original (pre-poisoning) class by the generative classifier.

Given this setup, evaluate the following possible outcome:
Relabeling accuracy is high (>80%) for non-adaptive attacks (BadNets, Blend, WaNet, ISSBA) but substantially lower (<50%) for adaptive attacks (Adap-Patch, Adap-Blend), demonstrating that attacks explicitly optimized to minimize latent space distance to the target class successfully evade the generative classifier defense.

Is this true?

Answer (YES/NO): YES